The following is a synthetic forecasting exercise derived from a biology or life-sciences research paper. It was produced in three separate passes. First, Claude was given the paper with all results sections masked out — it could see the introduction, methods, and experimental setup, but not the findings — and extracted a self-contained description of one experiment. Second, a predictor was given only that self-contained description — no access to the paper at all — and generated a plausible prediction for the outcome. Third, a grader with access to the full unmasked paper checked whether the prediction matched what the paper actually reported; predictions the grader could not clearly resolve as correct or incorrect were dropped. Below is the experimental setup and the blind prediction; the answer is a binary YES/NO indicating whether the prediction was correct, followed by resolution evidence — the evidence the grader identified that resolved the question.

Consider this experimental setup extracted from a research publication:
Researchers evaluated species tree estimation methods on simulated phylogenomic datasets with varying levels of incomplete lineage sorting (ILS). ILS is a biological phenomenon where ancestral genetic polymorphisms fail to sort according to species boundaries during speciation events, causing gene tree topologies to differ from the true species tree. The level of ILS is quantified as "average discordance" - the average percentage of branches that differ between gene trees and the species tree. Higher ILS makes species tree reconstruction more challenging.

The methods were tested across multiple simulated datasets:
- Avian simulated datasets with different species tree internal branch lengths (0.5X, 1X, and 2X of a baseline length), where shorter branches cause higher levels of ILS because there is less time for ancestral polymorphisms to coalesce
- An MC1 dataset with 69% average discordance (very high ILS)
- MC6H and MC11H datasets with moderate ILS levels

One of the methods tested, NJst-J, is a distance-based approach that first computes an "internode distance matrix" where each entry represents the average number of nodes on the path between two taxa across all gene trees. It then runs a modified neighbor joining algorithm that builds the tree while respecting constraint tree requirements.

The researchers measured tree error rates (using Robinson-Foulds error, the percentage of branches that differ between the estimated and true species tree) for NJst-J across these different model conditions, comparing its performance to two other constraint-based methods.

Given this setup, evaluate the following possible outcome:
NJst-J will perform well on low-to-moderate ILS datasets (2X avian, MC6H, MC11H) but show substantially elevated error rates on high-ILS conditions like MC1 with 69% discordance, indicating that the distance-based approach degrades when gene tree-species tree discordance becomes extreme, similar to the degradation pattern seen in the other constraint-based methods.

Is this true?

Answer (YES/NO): NO